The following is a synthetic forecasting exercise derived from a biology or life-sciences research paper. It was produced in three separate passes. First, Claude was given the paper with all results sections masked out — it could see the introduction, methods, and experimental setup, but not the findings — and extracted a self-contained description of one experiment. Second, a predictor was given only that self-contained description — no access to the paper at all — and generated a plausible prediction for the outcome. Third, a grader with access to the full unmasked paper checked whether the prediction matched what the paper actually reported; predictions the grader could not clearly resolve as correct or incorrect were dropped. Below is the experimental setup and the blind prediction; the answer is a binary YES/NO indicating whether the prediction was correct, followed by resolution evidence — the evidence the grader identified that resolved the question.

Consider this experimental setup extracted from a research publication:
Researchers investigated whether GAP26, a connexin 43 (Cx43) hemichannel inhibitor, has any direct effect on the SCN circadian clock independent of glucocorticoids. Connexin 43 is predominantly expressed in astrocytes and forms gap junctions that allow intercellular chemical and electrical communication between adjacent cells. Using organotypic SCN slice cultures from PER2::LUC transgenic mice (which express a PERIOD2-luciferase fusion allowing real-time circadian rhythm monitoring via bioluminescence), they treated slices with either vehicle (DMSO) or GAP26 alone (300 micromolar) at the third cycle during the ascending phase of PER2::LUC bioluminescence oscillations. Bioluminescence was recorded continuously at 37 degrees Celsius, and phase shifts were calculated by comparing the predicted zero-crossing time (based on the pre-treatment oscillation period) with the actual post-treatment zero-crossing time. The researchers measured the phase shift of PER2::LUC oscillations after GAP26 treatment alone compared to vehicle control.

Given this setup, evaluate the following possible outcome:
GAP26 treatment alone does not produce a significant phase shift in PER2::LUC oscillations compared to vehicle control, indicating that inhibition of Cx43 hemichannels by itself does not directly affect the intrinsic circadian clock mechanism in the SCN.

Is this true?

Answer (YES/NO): YES